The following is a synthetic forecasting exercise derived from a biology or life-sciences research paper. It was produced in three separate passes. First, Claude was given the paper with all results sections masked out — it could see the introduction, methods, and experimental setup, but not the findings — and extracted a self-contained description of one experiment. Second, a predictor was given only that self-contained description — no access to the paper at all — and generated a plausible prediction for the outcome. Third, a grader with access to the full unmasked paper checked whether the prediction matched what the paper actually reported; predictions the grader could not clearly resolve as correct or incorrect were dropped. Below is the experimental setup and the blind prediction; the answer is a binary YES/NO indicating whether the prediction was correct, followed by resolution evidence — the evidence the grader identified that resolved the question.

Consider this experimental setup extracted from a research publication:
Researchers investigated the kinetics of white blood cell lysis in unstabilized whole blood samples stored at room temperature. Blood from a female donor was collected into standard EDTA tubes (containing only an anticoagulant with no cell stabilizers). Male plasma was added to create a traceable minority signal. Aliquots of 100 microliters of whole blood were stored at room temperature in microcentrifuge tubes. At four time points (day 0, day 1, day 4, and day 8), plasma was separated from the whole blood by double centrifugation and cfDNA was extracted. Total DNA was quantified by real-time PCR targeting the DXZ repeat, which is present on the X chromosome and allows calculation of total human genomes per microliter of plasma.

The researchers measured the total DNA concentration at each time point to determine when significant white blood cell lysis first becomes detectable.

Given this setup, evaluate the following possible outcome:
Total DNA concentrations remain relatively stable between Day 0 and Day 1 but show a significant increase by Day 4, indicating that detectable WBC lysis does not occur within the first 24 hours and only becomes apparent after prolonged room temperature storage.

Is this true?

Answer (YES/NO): NO